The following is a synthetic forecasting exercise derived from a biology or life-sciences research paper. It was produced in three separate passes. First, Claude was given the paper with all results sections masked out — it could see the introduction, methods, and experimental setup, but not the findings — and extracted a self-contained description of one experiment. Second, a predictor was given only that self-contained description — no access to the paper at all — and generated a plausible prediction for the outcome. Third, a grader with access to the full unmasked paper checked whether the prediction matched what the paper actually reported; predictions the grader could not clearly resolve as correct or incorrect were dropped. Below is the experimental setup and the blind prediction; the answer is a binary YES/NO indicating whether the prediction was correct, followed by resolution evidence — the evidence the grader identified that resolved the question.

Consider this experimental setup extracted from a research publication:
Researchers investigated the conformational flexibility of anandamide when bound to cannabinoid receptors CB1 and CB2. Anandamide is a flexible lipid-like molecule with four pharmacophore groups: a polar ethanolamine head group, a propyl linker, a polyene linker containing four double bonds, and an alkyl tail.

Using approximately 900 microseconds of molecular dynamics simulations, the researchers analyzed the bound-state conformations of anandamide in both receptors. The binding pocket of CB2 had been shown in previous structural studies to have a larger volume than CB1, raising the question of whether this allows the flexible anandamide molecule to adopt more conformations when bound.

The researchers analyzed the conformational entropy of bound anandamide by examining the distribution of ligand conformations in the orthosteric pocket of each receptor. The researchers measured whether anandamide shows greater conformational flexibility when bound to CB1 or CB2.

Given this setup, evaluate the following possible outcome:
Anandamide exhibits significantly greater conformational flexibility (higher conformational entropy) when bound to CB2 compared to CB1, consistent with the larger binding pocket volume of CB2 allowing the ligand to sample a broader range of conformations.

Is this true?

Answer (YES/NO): YES